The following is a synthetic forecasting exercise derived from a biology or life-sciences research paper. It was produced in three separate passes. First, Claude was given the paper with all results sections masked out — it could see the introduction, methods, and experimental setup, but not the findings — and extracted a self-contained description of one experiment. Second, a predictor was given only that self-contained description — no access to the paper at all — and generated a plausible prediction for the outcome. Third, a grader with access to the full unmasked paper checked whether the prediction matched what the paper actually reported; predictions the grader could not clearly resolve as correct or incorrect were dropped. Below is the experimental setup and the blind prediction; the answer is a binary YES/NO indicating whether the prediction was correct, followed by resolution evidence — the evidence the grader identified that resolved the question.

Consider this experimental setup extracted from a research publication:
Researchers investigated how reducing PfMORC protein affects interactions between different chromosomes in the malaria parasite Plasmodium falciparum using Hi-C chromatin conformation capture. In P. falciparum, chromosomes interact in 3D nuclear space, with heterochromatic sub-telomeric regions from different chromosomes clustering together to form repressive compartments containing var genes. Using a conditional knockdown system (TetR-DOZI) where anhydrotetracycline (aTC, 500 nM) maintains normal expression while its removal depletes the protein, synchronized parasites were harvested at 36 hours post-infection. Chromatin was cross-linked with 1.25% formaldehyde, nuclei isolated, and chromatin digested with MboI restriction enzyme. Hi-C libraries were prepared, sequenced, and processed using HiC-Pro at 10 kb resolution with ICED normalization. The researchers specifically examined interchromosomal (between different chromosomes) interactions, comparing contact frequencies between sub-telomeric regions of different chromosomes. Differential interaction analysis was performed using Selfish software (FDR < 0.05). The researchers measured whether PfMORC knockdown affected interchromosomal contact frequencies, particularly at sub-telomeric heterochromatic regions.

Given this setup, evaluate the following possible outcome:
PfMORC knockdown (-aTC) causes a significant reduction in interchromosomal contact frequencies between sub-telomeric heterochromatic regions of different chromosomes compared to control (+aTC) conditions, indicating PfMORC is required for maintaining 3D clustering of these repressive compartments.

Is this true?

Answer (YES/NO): NO